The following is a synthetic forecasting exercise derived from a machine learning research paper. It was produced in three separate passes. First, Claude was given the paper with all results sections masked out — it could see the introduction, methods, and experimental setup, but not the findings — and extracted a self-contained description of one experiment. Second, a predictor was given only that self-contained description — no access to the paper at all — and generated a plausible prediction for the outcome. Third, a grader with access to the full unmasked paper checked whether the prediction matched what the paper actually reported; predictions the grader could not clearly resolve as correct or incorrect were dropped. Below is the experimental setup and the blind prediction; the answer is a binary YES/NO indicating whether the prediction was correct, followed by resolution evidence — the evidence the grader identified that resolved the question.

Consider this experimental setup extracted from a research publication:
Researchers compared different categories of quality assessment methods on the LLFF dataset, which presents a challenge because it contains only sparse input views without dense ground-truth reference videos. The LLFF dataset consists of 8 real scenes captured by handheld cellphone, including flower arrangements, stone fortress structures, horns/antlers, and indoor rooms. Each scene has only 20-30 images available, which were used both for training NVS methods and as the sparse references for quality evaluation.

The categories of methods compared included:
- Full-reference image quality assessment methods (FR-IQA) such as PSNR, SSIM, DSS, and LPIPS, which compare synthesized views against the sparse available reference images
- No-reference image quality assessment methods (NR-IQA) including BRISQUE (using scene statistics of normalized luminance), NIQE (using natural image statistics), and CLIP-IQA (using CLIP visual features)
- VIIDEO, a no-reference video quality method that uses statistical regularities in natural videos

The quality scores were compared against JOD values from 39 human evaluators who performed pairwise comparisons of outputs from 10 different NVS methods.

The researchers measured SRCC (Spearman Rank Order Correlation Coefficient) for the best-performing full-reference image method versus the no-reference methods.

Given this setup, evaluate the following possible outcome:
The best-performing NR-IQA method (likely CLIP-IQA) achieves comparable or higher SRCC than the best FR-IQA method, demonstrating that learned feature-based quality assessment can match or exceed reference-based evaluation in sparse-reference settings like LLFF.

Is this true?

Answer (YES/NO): NO